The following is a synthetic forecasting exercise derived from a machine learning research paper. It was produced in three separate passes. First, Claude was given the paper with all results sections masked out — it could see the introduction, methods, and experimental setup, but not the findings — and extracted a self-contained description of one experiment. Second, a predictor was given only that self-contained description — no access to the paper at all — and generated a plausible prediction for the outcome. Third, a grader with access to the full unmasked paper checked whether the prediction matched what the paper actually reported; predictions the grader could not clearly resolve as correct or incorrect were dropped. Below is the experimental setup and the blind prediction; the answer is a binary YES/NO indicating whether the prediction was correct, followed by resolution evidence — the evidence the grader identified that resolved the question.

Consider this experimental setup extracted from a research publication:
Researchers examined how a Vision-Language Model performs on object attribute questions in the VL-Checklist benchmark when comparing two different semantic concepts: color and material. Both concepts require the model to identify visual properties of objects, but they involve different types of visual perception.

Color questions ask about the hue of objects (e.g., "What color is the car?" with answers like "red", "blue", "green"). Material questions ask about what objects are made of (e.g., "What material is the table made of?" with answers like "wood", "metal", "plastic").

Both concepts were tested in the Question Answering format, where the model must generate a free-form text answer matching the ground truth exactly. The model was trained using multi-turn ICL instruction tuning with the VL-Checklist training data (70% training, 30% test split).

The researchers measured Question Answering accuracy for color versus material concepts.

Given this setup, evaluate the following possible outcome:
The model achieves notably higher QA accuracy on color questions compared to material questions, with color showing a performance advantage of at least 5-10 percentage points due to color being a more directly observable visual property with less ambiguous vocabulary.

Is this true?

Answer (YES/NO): YES